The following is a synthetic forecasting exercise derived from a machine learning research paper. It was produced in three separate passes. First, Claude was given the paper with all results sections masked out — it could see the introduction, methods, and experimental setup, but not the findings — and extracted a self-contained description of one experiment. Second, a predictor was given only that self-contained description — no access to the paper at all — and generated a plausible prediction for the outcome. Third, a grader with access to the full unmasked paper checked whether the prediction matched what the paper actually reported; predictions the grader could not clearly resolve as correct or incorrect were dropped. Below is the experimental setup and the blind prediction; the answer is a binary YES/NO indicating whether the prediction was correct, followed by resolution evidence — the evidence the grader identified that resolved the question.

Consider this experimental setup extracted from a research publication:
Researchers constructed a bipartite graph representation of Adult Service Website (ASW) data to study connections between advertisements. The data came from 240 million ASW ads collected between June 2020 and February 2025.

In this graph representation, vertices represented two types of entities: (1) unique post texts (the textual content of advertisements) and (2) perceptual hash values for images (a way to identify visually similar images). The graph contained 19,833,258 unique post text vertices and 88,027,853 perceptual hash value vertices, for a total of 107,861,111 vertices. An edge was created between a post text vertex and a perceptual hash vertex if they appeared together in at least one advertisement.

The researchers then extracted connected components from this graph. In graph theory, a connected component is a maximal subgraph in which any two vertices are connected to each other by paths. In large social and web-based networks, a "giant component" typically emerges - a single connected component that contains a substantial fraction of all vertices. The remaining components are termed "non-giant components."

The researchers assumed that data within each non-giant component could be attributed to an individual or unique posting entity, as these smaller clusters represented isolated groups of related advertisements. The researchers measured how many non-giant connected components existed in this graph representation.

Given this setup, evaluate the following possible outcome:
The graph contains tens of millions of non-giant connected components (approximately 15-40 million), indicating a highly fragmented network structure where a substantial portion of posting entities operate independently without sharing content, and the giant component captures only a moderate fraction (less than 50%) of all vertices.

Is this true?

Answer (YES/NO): NO